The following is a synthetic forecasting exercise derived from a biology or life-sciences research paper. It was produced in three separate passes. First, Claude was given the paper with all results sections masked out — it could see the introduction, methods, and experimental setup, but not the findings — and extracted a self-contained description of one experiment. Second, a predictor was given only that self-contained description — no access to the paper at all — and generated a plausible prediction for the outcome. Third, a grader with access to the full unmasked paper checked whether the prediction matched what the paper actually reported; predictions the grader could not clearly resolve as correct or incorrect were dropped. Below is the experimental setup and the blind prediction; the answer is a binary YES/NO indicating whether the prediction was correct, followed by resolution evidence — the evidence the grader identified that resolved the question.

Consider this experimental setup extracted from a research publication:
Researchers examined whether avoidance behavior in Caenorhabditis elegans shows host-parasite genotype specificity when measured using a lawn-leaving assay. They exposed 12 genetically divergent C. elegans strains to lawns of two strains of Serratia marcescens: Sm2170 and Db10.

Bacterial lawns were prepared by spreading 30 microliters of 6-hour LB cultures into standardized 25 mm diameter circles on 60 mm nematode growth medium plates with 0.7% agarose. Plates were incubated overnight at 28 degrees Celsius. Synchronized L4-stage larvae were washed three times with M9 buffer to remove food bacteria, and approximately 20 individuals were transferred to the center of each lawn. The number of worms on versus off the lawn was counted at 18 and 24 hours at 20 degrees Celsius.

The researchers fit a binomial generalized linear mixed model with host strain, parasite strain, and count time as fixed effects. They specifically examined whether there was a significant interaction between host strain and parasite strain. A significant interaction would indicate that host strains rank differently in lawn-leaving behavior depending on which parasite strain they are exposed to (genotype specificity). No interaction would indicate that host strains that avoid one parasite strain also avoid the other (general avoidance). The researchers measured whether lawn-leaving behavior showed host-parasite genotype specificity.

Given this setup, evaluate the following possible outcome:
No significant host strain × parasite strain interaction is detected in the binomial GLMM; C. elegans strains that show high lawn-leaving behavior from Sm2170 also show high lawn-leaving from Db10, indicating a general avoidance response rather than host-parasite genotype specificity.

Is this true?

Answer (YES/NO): NO